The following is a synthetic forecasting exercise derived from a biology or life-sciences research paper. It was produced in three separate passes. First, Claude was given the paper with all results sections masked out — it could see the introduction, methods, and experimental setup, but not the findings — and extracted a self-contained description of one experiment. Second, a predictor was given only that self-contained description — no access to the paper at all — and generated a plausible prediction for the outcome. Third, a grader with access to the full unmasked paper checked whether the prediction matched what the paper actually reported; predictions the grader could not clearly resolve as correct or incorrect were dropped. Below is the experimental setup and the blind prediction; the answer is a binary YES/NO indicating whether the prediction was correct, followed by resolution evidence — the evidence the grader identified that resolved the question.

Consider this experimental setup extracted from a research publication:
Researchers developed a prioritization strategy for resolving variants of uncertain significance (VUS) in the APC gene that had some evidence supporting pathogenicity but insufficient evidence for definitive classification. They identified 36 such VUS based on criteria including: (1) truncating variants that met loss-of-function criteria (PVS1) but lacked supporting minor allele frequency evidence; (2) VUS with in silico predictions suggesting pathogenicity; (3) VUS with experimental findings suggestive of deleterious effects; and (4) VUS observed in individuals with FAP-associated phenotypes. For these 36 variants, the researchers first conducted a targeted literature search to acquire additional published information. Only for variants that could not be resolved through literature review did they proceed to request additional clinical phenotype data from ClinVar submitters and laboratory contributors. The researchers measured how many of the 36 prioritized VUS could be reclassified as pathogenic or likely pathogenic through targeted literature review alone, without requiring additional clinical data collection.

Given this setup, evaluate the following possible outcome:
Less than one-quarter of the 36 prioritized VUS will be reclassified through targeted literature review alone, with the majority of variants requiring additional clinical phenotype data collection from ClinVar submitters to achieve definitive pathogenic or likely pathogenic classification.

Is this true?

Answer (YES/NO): YES